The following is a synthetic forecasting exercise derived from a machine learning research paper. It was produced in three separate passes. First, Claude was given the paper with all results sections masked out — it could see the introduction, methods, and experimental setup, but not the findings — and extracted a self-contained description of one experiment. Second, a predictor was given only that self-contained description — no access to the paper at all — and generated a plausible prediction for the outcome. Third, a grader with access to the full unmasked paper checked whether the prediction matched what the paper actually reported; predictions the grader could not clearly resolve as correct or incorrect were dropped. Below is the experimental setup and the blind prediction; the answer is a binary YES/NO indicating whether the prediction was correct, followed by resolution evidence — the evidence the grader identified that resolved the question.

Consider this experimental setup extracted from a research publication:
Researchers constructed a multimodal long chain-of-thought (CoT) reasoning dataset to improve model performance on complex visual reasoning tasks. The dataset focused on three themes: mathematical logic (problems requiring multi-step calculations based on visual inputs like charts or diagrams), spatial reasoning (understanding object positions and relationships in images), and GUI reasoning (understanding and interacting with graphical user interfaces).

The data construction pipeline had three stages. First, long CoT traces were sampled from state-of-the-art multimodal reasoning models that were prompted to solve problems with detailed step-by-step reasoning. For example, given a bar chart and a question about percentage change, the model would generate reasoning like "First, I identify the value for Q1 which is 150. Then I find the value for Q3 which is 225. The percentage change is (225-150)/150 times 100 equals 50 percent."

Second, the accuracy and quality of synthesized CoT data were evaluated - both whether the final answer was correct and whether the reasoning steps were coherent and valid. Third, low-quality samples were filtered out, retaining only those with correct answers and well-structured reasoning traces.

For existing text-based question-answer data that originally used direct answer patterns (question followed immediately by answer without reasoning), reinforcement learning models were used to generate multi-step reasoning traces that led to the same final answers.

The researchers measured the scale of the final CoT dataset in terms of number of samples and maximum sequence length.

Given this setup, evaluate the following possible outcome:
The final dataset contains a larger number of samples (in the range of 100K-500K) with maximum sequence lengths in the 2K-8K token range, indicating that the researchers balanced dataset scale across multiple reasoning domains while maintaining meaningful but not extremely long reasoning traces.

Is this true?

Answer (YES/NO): NO